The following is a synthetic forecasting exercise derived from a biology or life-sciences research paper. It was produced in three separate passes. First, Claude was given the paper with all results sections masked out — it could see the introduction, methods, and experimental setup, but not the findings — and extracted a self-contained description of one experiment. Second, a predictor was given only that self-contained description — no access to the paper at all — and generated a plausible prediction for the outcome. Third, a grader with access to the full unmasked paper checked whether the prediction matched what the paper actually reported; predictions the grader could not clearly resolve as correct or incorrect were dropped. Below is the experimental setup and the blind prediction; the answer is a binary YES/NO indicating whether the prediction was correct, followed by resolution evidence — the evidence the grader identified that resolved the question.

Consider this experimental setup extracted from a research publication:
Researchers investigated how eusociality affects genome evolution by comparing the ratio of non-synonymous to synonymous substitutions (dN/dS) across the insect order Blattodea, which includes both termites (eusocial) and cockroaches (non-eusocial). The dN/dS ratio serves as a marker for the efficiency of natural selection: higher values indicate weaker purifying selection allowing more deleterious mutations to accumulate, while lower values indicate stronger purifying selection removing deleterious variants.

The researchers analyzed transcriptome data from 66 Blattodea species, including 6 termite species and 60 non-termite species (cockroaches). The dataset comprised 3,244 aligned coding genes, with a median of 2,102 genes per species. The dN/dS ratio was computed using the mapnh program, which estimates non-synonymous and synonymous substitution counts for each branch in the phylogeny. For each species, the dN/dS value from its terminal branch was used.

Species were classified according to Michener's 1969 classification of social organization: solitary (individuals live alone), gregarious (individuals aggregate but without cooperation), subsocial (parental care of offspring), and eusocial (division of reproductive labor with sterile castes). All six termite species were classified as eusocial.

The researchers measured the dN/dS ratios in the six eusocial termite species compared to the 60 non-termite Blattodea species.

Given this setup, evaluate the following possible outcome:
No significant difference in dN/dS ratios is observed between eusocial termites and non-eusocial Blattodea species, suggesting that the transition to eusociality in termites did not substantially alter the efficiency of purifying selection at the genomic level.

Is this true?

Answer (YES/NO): NO